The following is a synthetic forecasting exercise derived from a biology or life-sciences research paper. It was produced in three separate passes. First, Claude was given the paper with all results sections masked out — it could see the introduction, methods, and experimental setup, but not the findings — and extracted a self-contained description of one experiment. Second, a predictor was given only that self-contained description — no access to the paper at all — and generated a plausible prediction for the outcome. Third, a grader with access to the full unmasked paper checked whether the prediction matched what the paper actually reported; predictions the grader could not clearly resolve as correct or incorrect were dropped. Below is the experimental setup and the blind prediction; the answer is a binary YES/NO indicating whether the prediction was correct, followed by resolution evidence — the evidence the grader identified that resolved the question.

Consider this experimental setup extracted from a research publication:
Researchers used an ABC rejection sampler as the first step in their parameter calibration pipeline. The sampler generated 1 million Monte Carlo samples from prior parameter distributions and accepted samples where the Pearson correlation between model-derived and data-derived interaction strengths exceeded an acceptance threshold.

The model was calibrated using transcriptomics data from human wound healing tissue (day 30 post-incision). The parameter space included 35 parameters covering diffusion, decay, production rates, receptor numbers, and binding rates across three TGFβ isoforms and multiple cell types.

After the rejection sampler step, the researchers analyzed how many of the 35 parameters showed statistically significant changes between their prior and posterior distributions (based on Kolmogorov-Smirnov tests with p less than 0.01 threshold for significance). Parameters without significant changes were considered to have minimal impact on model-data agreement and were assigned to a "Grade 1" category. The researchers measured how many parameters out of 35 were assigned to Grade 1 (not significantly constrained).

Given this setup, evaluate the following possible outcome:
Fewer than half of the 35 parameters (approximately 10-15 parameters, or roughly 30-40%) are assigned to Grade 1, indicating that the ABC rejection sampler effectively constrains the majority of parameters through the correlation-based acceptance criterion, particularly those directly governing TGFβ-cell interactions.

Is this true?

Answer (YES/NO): NO